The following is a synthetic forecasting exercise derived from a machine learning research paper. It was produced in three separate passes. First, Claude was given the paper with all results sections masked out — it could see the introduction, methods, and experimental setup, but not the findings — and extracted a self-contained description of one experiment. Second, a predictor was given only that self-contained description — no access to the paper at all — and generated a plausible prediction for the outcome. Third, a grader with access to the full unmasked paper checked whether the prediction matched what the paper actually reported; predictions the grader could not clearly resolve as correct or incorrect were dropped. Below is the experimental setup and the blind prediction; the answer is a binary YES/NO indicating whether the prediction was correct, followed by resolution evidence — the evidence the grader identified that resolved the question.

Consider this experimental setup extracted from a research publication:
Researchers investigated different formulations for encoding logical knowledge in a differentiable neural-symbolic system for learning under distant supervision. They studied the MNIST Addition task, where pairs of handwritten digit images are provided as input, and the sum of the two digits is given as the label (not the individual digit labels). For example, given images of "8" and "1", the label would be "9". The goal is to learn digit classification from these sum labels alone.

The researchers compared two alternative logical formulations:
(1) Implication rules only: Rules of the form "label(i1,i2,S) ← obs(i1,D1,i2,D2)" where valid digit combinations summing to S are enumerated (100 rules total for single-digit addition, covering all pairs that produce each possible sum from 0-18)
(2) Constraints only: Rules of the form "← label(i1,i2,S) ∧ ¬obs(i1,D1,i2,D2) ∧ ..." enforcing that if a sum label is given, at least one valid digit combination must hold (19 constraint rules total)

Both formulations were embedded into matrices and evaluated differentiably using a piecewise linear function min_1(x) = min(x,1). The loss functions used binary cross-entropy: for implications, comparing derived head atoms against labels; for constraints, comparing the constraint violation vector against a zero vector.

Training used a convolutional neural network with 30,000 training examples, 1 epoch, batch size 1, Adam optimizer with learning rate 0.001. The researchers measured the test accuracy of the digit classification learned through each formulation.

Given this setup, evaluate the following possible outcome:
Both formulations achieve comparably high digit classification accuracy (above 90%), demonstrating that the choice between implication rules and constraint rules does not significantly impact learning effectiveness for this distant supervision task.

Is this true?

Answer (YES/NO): YES